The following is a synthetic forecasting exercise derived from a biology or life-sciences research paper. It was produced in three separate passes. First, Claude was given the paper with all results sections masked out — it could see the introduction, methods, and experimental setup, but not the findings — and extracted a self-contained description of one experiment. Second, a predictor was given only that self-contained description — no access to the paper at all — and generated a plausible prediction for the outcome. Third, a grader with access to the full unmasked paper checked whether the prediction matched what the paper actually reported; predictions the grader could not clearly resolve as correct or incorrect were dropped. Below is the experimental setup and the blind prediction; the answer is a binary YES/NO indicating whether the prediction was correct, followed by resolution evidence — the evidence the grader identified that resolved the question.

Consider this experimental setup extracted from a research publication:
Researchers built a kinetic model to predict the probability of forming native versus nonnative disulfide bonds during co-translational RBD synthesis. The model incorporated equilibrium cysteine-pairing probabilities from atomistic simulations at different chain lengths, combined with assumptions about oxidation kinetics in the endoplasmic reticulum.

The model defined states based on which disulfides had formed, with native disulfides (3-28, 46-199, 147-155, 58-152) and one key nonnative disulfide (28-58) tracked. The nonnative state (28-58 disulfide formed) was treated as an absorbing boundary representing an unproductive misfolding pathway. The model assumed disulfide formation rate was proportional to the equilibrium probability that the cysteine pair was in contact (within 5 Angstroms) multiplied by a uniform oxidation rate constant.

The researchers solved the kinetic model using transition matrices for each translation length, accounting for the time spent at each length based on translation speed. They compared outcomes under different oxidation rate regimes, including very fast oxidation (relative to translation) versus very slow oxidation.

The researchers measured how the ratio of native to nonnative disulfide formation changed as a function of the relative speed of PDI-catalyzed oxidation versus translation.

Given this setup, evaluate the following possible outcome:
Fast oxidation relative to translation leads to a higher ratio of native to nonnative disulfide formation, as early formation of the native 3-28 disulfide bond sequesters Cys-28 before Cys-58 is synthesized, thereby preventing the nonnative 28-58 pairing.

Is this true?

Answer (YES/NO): YES